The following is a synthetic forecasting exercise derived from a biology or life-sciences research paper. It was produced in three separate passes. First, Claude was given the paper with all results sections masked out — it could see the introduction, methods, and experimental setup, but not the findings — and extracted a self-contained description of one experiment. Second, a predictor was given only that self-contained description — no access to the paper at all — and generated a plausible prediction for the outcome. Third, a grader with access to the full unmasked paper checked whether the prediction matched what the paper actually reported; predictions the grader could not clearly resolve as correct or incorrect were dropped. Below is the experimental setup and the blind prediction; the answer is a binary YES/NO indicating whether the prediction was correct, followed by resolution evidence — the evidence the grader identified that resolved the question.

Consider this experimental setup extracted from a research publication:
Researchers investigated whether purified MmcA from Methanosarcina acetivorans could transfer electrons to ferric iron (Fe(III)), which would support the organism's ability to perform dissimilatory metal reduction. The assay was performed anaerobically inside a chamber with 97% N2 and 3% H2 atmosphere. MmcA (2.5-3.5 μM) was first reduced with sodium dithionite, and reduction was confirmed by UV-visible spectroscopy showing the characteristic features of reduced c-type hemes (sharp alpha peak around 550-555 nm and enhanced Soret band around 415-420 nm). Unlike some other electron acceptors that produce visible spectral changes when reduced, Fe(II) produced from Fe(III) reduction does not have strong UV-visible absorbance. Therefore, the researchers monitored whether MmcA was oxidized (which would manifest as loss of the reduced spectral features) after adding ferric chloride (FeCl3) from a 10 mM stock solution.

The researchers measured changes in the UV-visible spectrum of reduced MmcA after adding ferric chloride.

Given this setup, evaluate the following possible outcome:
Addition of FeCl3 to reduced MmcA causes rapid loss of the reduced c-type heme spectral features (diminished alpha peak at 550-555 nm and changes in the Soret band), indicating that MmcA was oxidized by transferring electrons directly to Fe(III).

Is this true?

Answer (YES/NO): YES